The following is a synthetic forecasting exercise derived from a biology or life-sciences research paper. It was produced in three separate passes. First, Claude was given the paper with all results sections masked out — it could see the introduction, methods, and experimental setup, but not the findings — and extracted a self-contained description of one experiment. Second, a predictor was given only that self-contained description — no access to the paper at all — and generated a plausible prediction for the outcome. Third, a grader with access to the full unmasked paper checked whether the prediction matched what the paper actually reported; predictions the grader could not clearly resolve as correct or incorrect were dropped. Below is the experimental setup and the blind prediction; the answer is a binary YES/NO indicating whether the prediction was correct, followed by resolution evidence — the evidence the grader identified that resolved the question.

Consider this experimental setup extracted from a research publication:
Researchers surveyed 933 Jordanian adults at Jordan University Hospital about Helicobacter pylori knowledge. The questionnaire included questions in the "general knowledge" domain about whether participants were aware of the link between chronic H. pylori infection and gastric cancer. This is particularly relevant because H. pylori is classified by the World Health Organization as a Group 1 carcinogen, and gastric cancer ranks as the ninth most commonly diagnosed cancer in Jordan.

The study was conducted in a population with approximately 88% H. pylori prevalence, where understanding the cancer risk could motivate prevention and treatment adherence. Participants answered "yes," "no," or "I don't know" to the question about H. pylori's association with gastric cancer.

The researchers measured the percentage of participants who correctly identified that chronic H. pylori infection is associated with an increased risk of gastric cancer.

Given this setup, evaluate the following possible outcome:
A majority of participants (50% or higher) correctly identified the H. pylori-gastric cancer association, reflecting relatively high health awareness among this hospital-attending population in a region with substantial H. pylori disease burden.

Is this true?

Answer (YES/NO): NO